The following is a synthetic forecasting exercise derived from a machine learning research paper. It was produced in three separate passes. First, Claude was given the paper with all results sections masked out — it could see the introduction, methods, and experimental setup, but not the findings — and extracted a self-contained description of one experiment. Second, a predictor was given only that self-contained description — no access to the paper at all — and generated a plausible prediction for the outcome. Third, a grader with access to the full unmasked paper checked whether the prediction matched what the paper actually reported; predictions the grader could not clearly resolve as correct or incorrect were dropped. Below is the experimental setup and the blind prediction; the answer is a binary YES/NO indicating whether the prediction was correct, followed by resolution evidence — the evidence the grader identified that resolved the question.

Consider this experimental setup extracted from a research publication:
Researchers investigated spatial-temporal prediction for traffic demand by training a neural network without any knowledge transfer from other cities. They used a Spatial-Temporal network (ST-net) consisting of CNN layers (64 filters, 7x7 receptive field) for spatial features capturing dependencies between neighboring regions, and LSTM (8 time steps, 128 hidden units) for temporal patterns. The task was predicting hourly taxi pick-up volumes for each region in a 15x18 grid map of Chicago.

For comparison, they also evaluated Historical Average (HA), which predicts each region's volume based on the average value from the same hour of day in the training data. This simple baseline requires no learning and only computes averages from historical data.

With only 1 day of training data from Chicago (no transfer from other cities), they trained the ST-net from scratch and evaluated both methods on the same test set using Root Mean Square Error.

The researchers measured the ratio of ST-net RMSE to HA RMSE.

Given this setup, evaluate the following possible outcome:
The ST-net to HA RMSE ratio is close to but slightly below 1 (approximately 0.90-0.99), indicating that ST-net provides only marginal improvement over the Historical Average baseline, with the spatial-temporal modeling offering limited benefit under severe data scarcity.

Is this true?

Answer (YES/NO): NO